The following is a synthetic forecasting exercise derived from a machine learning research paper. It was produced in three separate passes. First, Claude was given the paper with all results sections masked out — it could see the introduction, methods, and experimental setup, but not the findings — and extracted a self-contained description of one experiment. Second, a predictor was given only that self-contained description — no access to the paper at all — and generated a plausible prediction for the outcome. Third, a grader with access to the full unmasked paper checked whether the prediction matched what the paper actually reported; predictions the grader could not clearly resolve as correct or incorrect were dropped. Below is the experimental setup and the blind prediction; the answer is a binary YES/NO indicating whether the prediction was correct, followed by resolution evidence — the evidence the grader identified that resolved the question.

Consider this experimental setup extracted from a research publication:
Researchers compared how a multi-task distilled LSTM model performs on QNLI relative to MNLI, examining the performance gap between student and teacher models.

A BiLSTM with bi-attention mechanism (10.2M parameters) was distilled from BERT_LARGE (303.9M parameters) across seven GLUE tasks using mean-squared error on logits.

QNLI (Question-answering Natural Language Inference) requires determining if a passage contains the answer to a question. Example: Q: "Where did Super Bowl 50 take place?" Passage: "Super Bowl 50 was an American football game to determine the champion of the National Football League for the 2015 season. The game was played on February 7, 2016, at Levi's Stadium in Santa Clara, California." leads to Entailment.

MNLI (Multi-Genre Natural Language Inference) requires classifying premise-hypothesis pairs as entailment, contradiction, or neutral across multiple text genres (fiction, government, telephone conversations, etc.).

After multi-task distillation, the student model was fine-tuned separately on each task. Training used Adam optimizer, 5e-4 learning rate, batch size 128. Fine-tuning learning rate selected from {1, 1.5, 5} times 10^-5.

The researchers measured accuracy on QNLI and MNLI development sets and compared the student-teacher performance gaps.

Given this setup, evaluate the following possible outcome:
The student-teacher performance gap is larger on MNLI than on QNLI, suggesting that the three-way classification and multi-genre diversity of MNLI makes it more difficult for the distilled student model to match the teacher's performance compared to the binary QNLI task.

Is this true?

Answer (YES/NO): YES